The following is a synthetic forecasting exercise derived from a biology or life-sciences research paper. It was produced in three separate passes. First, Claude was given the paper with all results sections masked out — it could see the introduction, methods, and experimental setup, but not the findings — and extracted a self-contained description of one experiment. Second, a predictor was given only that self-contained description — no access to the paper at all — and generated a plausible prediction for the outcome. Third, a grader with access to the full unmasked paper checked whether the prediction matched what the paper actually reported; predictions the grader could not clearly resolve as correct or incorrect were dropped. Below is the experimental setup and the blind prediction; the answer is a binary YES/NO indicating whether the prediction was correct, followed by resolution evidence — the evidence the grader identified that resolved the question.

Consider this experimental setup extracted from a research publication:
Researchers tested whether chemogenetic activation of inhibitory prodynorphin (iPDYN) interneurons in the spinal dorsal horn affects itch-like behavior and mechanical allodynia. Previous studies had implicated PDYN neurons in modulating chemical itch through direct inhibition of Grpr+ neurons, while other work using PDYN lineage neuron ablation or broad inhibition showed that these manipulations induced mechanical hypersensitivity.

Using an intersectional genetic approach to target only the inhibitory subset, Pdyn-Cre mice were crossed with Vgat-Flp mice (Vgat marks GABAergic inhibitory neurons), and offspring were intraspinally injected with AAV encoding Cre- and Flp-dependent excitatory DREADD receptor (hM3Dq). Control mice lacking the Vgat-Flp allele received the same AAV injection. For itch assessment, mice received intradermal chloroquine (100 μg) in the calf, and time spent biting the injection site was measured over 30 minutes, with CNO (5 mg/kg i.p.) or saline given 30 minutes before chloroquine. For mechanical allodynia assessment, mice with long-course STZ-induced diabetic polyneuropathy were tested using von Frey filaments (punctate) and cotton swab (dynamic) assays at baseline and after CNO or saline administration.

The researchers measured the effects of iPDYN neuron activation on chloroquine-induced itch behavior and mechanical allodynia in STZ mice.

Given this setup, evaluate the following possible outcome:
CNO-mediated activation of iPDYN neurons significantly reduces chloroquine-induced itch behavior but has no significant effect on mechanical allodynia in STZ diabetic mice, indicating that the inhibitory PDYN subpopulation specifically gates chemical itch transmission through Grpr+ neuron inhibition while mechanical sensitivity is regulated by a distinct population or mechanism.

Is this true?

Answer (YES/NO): NO